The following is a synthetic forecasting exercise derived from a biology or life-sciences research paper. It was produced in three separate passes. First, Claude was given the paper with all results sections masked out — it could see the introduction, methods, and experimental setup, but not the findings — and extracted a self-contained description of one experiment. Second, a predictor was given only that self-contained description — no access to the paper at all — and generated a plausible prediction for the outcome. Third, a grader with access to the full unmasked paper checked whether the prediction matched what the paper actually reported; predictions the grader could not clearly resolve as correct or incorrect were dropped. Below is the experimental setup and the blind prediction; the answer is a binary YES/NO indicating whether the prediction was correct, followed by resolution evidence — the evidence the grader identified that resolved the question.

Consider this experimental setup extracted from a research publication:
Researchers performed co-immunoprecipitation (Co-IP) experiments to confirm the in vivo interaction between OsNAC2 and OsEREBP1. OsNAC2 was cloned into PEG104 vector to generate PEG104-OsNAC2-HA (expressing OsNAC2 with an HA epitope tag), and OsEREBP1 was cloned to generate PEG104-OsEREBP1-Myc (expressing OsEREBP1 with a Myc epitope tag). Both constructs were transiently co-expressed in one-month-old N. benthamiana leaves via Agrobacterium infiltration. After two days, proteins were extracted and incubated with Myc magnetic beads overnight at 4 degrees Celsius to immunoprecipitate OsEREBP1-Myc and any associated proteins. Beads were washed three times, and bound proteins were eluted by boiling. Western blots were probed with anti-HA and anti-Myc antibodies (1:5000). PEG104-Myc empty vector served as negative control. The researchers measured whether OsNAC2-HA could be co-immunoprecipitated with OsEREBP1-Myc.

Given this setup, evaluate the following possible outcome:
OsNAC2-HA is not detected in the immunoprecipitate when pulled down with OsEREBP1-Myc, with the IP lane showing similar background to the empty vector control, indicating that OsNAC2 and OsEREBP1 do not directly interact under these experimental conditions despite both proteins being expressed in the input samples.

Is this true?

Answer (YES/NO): NO